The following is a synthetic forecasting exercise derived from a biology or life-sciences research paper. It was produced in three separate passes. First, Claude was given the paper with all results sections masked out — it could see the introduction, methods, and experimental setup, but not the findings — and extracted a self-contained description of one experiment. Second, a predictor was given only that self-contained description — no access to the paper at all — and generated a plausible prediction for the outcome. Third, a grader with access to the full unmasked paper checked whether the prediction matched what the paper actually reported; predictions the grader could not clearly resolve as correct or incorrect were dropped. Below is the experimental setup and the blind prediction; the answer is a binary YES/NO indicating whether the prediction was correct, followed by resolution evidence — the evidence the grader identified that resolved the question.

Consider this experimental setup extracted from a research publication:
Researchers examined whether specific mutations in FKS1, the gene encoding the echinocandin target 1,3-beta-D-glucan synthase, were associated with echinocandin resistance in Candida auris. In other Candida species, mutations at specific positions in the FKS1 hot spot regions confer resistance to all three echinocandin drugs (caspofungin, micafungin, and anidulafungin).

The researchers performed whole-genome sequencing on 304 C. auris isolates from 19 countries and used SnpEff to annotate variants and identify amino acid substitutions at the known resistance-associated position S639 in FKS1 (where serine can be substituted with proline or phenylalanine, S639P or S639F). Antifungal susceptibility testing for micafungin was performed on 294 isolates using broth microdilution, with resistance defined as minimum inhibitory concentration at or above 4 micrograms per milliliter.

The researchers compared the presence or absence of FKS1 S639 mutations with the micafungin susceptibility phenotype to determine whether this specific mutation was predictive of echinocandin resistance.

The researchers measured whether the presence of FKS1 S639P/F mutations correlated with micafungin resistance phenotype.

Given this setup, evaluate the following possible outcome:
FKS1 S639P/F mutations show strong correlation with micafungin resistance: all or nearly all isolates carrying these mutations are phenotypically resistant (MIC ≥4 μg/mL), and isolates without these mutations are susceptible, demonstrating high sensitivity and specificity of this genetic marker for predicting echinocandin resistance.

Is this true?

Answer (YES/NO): NO